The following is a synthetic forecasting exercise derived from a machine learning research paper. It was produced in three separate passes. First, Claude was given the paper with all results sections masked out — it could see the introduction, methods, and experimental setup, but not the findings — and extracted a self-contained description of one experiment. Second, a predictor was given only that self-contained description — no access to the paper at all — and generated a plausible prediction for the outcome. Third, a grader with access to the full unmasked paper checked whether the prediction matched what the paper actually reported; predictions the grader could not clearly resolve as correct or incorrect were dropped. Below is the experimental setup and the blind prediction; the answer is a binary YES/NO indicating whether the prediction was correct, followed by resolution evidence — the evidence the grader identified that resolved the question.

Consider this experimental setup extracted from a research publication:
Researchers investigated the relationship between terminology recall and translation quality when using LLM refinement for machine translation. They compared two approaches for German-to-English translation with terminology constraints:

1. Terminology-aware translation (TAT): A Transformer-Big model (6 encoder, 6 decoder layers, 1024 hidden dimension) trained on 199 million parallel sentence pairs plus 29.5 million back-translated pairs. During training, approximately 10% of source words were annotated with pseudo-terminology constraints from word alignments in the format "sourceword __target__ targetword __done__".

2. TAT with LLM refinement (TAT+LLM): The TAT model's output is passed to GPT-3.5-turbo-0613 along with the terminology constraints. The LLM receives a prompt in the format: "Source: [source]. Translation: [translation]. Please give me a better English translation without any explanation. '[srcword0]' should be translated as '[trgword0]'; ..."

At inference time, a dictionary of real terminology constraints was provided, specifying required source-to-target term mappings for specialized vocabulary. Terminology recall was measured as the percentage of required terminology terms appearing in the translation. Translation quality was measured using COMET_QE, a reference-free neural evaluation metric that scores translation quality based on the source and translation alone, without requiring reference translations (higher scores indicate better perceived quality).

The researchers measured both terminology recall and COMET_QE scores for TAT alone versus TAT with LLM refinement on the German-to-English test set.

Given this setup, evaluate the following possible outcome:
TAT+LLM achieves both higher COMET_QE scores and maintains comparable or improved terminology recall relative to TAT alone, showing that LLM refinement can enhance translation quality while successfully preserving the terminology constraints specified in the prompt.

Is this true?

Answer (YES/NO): NO